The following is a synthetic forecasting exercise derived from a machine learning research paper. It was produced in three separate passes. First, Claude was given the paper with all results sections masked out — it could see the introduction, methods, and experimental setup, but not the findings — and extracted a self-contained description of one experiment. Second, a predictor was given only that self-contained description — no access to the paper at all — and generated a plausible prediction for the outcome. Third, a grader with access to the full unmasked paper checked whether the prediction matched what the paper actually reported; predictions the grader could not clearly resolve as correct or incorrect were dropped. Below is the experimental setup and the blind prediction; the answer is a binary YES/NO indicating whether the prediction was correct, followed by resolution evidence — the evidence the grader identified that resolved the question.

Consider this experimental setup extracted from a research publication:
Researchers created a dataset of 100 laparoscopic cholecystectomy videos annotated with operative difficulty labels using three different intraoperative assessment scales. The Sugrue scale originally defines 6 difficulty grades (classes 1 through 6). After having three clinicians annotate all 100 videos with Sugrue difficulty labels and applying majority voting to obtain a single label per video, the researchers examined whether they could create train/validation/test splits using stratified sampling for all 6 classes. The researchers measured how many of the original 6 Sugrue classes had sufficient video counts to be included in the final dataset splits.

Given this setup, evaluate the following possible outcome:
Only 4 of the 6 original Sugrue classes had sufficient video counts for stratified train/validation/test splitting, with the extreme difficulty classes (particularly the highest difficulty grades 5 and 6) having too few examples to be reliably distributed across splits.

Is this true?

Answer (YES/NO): NO